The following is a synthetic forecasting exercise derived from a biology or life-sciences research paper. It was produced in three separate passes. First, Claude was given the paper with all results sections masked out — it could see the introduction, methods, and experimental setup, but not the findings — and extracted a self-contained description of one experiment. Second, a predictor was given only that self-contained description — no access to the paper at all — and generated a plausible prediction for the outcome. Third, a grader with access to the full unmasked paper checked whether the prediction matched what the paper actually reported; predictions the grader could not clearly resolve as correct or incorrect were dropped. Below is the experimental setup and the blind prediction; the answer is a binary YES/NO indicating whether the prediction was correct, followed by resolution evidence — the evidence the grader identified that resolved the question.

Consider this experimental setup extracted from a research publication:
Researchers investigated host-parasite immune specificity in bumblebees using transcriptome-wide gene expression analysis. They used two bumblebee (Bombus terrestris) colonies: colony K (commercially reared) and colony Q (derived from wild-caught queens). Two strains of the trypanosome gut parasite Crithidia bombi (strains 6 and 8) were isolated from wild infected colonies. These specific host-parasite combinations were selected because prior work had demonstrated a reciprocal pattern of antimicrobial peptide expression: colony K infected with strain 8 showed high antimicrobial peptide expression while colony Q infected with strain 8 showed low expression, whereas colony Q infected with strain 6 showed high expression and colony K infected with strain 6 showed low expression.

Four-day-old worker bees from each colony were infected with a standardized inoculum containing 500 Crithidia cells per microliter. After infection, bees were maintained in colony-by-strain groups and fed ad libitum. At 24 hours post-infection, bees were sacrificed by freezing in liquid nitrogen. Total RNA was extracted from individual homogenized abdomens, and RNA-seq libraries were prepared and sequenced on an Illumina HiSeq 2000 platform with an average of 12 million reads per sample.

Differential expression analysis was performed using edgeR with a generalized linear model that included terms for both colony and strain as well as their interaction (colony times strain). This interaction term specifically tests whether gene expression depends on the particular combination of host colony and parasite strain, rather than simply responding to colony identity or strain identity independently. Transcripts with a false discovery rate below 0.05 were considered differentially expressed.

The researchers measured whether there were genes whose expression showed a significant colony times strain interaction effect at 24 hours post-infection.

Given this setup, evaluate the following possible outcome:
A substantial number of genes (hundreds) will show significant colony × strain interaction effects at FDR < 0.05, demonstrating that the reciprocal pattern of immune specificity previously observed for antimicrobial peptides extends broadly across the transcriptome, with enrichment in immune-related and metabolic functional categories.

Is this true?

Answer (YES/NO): NO